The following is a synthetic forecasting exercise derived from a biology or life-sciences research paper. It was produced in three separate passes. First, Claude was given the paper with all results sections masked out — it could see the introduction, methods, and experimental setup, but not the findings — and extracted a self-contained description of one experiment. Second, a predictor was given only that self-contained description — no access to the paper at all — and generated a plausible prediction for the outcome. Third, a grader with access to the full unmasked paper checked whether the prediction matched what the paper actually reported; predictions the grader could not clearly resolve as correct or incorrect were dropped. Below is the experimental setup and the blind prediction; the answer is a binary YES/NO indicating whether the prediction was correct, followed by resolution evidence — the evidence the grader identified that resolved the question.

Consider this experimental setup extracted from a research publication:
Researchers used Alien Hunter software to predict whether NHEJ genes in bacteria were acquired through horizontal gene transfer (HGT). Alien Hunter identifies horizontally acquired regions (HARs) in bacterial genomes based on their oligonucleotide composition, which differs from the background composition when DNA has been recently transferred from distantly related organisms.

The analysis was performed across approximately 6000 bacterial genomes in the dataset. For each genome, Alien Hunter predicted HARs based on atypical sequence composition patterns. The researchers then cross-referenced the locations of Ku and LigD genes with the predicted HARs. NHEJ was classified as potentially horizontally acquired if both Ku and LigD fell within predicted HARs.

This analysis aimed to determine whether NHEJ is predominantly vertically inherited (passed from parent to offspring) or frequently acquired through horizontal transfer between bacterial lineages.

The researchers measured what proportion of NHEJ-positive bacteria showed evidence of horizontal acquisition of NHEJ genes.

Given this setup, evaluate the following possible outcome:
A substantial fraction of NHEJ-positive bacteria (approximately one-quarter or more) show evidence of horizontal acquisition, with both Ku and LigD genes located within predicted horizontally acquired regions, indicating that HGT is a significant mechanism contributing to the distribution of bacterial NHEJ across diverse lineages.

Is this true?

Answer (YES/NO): NO